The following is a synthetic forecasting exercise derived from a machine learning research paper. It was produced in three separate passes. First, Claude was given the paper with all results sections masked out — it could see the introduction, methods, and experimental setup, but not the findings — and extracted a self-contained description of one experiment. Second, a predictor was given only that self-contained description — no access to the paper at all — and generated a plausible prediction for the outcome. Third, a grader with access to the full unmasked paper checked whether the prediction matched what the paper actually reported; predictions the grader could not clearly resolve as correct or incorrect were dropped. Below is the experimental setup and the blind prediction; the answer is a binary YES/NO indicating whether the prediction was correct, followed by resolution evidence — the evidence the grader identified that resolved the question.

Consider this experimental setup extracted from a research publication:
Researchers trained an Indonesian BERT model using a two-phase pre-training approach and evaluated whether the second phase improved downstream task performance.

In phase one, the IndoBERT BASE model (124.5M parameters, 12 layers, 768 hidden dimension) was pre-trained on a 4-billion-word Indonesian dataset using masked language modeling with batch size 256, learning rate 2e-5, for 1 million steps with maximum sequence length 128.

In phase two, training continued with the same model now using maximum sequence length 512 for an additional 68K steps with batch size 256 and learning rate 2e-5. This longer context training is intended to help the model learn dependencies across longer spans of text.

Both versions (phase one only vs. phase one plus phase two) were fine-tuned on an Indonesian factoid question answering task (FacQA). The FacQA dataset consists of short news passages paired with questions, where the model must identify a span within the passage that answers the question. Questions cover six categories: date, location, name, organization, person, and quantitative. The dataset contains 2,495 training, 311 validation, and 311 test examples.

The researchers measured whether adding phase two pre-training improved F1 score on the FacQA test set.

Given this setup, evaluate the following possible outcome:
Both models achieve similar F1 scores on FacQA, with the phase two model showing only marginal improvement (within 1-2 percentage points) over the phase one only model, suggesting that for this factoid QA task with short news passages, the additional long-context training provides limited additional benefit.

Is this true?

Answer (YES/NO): NO